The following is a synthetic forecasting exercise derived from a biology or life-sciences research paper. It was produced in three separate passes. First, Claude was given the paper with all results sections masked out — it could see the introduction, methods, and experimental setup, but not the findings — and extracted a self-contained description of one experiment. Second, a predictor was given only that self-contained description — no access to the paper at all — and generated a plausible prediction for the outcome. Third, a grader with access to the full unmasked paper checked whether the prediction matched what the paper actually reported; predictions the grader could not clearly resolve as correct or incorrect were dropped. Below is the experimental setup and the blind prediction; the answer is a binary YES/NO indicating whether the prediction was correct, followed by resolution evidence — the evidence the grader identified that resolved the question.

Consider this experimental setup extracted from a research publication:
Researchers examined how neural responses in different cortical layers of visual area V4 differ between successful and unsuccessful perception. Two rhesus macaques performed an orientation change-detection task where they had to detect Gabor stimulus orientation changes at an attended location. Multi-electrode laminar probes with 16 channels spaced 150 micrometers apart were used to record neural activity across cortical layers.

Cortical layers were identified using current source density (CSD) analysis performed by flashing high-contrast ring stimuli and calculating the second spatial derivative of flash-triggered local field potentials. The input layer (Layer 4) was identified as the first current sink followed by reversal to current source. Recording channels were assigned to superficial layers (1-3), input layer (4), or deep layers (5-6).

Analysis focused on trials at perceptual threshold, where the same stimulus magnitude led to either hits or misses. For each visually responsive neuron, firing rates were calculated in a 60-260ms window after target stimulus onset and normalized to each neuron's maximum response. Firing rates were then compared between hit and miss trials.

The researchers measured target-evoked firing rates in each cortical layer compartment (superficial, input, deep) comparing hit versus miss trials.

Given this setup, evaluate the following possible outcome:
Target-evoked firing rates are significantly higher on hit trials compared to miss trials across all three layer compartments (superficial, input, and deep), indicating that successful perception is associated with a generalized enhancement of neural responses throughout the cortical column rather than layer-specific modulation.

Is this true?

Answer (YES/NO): NO